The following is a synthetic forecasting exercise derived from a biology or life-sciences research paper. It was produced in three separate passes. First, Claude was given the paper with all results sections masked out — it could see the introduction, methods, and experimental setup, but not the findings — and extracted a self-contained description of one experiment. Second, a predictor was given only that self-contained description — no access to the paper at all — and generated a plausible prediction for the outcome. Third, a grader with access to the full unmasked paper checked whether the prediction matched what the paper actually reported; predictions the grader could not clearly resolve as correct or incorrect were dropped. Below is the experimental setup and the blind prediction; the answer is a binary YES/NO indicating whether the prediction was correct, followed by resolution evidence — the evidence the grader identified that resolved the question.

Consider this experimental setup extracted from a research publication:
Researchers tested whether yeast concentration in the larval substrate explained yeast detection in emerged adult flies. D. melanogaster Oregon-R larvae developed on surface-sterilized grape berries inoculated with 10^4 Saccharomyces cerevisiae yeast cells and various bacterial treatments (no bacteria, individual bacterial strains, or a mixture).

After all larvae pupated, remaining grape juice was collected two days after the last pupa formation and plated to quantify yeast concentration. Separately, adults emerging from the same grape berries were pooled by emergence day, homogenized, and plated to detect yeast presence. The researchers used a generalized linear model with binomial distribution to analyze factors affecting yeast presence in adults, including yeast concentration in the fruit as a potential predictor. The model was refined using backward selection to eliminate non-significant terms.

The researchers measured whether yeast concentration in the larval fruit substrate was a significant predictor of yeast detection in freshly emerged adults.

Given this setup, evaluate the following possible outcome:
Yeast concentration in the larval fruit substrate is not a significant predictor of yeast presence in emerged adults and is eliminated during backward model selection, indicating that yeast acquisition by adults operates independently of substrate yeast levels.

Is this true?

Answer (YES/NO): YES